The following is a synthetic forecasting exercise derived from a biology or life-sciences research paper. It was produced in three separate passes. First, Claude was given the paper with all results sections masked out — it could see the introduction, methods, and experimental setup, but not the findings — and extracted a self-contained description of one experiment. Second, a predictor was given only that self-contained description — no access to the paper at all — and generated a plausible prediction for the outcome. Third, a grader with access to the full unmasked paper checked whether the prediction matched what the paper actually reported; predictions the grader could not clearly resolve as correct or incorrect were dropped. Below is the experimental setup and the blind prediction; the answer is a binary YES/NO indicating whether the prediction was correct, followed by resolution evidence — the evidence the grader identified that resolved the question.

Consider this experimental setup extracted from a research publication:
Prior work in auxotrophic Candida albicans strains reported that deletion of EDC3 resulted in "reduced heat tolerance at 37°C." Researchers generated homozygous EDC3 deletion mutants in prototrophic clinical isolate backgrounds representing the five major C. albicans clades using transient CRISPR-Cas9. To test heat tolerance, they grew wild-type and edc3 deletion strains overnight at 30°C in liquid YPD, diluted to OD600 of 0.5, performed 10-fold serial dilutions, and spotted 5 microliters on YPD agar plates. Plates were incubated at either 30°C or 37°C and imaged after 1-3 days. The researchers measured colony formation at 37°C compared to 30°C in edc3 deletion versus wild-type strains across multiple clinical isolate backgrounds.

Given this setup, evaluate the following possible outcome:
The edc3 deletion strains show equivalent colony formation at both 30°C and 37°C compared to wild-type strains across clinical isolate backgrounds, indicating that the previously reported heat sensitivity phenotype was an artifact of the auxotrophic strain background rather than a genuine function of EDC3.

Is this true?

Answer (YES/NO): YES